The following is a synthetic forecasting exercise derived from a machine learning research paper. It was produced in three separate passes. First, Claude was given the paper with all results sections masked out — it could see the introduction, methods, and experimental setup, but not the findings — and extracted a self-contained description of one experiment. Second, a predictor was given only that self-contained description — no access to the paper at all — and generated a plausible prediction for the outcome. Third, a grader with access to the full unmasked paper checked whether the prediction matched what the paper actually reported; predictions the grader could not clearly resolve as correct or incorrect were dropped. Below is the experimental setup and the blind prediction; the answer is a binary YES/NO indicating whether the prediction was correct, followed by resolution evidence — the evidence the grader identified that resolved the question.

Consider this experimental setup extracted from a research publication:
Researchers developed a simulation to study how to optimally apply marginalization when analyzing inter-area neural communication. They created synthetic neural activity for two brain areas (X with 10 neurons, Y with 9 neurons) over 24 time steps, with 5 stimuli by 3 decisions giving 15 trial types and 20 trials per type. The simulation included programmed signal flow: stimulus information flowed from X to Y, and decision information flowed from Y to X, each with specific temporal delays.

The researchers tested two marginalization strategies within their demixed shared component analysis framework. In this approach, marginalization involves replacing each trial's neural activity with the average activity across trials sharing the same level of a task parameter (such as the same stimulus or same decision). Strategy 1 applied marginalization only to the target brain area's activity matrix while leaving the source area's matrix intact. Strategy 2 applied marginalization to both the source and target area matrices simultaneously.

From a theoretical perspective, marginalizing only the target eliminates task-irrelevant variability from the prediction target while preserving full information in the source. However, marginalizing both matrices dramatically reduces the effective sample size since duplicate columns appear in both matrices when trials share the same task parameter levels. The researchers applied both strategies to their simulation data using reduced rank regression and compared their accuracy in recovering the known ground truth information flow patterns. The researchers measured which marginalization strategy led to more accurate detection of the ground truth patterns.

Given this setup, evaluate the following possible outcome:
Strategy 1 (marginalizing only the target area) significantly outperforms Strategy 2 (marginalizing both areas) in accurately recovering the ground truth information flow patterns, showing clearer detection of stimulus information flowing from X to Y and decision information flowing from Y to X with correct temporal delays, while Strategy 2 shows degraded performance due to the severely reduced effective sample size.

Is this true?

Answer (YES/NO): NO